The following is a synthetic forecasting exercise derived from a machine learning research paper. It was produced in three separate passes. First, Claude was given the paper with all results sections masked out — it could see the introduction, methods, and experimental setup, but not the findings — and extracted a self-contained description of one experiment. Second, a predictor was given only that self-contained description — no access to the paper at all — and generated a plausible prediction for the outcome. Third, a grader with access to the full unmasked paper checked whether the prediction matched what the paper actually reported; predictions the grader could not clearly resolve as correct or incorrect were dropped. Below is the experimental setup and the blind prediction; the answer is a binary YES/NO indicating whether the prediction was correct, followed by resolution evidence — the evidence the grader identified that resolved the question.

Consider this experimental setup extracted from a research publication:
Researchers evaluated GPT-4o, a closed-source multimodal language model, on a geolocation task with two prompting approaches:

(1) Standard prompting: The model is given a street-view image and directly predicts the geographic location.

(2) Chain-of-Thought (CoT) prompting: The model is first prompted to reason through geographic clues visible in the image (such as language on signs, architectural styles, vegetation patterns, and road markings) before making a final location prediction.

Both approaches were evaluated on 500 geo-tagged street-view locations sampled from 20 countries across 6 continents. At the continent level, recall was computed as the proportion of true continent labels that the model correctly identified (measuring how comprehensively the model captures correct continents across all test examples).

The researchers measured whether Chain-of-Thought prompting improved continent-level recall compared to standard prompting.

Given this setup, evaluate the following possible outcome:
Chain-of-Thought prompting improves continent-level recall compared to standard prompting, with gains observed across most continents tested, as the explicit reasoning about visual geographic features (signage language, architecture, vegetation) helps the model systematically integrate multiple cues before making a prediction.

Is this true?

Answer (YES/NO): NO